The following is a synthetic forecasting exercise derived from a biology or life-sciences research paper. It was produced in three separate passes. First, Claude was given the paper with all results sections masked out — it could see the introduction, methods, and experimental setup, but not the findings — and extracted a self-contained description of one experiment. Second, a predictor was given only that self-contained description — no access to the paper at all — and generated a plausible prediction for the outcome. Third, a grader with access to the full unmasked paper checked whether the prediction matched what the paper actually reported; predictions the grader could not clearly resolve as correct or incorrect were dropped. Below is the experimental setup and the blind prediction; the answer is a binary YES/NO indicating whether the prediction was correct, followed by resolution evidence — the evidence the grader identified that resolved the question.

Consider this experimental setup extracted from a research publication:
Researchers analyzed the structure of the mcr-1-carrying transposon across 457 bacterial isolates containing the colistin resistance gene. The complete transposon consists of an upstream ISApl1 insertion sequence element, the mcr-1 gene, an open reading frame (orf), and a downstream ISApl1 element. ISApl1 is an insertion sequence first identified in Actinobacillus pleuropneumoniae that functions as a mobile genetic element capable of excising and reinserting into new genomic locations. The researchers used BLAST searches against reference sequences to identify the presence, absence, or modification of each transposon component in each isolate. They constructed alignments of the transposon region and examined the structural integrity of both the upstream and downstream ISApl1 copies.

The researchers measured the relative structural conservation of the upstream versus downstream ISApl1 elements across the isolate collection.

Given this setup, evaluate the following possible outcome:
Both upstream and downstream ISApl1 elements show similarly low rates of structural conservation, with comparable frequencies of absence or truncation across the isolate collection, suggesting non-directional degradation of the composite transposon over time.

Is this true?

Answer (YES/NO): NO